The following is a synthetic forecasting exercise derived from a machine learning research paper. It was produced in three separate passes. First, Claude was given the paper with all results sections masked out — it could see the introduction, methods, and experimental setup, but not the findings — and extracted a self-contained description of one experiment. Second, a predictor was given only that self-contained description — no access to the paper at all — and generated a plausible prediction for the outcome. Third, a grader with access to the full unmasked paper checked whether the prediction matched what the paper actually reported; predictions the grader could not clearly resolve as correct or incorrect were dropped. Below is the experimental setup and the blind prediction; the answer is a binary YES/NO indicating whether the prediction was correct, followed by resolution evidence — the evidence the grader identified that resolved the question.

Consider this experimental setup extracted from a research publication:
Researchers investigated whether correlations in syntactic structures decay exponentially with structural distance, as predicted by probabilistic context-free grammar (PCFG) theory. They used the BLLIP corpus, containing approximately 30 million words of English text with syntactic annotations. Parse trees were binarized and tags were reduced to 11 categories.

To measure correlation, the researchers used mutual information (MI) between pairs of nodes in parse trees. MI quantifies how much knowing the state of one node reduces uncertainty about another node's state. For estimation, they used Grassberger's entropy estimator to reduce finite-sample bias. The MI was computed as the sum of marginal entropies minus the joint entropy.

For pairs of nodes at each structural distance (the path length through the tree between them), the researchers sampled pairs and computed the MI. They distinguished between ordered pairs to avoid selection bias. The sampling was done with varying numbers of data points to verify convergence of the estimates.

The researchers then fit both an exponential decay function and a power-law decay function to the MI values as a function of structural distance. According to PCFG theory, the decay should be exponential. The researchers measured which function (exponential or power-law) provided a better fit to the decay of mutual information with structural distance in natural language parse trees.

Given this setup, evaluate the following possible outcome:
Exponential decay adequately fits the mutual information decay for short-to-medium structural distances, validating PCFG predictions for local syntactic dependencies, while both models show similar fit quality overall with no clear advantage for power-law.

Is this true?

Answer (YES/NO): NO